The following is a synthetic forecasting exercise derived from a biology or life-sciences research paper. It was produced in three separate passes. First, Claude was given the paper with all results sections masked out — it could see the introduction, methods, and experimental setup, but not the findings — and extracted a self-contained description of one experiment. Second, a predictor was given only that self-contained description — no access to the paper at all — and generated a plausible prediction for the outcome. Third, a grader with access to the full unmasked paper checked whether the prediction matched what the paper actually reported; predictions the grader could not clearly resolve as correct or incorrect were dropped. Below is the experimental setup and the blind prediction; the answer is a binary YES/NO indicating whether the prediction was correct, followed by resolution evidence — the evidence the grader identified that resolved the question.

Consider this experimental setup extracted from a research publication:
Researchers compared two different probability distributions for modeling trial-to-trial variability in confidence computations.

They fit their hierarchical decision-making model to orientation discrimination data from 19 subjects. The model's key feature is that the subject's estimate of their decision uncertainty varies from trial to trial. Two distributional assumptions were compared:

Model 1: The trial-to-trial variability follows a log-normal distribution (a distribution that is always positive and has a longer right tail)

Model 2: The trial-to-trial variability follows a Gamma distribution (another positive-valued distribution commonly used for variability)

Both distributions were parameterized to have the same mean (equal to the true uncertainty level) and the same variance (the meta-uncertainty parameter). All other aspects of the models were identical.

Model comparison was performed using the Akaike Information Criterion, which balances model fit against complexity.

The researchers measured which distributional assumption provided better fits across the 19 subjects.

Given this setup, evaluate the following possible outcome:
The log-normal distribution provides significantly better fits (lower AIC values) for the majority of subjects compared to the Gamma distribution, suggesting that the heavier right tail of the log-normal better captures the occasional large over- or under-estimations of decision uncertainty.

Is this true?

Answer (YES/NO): NO